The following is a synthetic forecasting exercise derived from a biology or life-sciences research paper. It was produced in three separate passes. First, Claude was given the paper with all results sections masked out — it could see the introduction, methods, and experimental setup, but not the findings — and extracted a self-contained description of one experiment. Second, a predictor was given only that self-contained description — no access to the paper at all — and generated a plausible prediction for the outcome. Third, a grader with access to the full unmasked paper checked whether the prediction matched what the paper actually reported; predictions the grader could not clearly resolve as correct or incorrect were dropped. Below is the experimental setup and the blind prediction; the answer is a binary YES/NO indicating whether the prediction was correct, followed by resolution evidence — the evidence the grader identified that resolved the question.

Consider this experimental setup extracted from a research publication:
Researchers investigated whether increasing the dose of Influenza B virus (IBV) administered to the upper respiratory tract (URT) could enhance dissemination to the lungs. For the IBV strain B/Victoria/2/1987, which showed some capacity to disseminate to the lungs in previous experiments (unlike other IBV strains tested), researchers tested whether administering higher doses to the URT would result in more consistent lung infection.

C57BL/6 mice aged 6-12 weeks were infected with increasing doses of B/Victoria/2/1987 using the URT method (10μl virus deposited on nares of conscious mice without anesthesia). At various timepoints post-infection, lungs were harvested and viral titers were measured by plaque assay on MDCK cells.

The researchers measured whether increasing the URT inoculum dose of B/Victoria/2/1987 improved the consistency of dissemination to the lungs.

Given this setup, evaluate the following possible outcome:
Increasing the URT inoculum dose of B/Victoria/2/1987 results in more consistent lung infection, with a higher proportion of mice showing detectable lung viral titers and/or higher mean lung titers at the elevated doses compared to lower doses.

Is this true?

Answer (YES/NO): NO